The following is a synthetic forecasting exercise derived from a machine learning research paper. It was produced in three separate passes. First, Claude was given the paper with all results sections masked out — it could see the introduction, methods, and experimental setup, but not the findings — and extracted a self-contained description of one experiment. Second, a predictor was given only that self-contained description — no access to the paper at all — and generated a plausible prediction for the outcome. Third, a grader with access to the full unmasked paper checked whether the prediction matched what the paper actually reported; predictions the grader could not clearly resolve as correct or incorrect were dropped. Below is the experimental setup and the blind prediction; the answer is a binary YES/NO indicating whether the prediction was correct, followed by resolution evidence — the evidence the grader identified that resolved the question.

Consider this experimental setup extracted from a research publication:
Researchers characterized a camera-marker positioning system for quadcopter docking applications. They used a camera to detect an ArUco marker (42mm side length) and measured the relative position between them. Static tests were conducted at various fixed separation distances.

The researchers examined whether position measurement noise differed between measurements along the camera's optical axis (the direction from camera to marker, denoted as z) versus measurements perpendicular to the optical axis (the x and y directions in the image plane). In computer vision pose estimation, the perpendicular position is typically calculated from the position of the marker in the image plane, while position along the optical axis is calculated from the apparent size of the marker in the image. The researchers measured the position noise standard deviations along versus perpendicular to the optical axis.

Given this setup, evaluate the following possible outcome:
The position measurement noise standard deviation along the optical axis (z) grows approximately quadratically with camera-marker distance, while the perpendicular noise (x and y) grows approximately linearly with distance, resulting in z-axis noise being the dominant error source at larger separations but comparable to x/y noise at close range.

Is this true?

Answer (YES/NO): NO